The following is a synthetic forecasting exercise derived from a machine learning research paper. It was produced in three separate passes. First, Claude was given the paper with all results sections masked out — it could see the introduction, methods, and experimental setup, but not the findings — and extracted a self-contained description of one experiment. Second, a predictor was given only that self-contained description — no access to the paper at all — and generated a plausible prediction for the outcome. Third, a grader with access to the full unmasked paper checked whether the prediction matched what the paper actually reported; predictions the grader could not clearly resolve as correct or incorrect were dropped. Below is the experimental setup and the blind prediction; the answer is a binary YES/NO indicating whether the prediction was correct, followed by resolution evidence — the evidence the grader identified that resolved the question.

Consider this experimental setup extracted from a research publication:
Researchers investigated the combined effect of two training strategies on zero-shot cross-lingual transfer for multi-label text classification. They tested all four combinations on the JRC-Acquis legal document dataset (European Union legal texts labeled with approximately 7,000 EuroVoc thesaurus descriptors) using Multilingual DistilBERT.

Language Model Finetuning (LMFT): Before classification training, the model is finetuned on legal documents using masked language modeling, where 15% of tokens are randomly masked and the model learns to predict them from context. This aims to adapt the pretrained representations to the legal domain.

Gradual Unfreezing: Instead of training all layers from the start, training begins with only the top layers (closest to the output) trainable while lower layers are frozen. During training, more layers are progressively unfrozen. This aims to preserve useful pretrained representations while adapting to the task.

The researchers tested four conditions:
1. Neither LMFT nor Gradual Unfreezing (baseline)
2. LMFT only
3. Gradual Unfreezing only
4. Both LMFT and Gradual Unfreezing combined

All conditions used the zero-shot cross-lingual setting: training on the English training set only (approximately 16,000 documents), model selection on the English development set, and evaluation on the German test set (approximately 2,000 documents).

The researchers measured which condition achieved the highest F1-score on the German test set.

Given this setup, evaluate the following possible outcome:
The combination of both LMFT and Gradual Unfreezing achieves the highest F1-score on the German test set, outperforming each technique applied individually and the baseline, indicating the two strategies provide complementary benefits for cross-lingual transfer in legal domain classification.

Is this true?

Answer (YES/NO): YES